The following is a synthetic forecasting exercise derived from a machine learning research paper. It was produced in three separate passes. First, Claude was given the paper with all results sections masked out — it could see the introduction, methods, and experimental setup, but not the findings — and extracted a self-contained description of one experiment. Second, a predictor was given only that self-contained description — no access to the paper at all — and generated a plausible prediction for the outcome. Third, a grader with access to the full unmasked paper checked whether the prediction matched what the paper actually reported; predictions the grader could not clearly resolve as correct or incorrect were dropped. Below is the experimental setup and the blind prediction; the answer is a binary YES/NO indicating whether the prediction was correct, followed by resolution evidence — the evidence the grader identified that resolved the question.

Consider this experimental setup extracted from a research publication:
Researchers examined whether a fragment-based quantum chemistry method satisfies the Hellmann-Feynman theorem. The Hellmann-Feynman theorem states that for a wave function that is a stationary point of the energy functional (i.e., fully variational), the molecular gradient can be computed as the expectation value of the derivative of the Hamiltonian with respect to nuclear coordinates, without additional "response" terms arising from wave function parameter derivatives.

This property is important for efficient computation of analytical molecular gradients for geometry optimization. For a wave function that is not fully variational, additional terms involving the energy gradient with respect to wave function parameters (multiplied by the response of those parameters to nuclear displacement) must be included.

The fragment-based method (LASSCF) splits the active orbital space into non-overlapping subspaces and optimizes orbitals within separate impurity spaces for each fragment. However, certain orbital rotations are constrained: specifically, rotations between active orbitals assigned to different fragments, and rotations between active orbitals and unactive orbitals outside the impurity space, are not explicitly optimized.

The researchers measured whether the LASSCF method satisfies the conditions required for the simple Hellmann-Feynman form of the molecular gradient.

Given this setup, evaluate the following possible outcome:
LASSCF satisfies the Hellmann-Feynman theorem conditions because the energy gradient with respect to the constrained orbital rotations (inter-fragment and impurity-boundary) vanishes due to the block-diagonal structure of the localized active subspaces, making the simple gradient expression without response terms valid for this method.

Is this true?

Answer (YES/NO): NO